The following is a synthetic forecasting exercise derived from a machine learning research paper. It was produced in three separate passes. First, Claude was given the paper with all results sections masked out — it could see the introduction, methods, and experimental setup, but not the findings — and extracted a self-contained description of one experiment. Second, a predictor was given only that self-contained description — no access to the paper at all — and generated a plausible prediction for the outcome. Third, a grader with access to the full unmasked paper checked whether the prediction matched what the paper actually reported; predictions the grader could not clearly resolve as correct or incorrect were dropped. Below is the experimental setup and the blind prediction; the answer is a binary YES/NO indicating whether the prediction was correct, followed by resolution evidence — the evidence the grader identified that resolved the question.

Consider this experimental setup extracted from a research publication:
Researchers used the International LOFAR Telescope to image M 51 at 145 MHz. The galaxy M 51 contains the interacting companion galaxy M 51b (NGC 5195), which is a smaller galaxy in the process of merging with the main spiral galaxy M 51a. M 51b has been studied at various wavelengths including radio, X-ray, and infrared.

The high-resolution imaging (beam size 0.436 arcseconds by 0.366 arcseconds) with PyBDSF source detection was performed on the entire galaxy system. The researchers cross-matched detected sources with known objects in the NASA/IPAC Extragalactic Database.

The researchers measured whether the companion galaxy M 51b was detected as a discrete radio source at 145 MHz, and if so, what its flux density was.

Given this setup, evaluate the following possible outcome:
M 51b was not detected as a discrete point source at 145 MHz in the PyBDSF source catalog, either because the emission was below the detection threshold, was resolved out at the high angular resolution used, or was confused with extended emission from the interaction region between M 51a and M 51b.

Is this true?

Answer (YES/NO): NO